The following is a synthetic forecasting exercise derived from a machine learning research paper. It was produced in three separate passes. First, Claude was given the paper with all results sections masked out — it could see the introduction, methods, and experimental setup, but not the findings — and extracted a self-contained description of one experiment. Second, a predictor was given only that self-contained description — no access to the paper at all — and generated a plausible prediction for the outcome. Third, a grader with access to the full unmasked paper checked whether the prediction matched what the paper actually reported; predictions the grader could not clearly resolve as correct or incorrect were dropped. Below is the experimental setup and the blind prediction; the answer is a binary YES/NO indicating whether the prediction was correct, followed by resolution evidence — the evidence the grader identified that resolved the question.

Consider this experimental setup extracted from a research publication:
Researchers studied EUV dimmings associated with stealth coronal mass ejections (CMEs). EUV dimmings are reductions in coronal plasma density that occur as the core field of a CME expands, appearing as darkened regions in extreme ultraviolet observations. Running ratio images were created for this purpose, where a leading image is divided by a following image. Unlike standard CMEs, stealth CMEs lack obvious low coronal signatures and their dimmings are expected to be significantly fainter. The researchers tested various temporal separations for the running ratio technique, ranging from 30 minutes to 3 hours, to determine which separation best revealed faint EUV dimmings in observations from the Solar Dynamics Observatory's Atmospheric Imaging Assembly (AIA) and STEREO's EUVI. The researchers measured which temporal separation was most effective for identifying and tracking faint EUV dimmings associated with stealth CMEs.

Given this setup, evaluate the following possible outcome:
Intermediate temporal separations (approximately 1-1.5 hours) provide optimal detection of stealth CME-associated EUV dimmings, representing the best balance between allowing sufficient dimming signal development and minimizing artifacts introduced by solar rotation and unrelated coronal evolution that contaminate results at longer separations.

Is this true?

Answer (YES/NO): NO